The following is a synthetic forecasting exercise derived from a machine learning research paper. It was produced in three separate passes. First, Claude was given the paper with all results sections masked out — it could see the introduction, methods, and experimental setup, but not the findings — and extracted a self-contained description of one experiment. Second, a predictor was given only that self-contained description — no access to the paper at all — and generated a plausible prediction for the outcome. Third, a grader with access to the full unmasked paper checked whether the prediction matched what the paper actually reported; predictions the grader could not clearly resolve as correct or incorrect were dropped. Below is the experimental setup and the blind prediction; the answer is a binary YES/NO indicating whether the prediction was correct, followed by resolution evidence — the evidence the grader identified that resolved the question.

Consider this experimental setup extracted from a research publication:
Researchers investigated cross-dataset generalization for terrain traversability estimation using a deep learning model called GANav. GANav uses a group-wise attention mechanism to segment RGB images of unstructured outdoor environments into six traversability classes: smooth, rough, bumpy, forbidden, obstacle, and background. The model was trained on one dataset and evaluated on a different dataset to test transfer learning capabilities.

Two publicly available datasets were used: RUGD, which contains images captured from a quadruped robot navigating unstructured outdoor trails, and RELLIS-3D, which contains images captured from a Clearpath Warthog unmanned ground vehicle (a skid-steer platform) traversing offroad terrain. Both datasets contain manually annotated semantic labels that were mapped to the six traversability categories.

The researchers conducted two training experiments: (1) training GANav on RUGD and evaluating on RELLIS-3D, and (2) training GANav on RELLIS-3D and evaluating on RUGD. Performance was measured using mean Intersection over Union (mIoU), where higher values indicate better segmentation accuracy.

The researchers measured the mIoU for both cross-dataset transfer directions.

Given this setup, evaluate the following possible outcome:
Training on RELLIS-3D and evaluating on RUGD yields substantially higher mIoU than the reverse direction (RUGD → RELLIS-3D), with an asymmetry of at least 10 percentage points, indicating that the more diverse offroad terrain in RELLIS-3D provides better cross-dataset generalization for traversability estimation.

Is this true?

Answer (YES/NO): NO